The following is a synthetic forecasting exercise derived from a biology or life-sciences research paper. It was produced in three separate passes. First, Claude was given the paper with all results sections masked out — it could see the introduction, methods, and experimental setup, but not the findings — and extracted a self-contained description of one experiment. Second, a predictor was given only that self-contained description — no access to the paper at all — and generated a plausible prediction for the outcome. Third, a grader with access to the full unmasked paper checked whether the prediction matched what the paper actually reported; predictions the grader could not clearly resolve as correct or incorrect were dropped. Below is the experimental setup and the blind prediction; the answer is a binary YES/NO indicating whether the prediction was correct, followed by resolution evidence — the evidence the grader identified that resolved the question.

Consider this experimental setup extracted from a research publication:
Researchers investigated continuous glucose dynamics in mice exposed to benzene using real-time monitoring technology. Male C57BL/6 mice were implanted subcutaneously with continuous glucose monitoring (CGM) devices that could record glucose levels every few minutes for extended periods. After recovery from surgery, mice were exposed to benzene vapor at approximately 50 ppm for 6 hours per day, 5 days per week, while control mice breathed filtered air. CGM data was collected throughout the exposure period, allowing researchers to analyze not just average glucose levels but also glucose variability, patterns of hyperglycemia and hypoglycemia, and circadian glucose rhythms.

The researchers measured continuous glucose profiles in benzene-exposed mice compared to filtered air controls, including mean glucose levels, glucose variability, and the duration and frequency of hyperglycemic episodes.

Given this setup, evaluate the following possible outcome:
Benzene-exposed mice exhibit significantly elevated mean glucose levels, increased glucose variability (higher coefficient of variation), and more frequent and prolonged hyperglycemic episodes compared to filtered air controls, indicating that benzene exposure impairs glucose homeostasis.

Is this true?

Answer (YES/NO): NO